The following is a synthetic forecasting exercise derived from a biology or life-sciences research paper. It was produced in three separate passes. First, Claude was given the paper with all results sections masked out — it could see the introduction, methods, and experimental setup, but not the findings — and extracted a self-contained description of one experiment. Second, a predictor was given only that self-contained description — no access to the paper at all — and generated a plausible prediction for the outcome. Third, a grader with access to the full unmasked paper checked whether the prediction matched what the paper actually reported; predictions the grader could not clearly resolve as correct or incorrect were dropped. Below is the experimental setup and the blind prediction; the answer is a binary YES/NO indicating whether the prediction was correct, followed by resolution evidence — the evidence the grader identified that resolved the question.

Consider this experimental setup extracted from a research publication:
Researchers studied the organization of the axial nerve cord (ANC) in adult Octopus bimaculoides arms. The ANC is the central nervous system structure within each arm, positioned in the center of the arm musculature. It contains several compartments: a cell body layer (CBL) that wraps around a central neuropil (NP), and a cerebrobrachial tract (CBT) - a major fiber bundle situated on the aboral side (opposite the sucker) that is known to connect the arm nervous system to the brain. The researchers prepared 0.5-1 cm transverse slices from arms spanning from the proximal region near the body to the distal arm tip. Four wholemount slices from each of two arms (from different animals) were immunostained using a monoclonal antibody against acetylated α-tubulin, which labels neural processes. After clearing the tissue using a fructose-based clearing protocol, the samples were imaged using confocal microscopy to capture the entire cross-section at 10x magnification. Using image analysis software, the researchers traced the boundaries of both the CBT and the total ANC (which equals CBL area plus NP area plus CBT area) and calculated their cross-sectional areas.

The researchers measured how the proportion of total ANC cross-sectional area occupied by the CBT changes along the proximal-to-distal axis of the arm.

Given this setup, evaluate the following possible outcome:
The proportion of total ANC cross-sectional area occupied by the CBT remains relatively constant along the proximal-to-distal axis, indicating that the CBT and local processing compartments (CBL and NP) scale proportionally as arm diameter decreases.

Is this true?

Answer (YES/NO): NO